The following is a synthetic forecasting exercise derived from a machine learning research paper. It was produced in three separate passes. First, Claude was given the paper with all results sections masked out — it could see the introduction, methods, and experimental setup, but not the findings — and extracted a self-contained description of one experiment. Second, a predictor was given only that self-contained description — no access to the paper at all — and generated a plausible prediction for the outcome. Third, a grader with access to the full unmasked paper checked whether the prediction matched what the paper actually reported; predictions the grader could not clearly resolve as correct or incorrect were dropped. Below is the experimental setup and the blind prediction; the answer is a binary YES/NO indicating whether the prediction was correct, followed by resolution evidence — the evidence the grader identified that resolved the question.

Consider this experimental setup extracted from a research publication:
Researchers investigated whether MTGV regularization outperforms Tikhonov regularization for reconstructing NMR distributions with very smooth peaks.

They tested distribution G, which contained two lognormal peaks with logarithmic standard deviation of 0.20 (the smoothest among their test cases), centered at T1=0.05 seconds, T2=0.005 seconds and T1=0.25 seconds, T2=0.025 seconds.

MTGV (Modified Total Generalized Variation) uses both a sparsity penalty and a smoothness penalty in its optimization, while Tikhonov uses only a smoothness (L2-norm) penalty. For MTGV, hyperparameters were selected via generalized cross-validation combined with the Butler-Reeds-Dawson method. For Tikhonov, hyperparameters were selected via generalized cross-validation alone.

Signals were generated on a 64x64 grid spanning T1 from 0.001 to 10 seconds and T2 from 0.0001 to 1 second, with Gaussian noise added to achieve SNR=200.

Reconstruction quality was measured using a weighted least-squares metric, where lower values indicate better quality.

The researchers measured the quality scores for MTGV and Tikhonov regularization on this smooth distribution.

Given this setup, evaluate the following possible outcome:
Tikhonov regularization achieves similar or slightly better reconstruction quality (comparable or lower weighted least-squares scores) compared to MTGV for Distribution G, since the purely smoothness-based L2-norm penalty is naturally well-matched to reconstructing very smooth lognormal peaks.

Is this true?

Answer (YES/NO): NO